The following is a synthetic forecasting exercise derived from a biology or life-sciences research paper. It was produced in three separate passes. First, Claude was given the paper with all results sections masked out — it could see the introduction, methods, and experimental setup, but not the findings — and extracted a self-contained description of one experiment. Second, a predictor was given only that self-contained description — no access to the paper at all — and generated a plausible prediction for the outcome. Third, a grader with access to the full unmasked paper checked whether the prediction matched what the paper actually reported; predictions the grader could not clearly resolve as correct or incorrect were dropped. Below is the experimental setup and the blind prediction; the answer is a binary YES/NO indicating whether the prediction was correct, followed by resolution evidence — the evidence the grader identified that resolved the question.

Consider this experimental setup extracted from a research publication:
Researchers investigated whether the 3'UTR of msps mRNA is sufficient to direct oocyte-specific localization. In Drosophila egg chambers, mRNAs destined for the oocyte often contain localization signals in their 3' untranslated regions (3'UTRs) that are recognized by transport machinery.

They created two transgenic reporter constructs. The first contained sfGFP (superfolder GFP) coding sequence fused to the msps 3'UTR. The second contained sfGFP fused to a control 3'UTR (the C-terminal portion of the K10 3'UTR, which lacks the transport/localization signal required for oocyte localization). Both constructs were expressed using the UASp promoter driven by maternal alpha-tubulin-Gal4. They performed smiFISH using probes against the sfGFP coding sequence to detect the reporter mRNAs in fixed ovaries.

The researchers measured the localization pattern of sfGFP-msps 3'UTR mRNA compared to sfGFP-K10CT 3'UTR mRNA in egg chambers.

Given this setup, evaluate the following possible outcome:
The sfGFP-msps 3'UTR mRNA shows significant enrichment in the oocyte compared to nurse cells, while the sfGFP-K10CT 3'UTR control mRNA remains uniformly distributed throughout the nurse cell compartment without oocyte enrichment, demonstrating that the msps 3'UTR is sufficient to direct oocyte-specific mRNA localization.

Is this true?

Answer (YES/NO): YES